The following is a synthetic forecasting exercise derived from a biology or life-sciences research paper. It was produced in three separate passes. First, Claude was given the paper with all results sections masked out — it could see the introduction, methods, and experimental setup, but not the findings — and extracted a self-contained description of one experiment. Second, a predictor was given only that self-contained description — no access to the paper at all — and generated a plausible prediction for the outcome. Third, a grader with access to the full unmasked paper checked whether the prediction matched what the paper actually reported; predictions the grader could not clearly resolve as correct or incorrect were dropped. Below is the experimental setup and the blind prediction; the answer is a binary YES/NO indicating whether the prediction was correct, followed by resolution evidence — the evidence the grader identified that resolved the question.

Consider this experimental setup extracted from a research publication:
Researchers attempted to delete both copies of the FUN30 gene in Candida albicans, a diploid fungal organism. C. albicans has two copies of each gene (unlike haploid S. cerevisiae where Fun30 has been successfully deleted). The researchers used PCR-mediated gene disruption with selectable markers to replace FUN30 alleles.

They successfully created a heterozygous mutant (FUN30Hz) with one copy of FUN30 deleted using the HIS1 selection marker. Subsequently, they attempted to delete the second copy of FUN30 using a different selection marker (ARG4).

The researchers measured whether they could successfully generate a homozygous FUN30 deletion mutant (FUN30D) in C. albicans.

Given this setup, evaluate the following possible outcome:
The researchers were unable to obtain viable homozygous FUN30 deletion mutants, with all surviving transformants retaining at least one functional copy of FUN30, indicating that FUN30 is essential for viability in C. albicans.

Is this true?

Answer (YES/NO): NO